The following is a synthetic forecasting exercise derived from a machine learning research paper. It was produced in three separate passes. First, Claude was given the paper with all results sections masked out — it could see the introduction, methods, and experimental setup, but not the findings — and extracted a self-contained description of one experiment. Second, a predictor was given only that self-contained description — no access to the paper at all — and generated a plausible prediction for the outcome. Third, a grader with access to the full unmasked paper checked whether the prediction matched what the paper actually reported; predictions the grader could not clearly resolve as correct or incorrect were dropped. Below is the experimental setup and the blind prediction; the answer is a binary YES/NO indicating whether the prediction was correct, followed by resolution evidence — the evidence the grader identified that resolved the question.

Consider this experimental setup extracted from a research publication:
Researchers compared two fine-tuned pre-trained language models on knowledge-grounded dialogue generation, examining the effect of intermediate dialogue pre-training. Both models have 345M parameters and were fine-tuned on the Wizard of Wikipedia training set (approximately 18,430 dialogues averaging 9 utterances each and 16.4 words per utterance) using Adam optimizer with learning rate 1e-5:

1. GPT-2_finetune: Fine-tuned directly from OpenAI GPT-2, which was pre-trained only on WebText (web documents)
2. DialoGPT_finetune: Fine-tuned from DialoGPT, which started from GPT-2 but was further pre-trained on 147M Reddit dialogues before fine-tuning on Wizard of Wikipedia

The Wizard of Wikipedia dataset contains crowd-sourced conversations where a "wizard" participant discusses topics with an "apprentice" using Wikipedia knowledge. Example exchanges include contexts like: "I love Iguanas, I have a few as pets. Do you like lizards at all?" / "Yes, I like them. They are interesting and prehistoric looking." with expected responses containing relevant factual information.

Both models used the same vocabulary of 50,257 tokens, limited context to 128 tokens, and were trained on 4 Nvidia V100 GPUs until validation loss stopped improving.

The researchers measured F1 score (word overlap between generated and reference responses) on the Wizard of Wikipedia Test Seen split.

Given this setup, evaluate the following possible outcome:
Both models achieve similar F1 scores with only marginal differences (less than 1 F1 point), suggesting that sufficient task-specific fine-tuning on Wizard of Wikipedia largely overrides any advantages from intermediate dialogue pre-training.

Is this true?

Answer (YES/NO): NO